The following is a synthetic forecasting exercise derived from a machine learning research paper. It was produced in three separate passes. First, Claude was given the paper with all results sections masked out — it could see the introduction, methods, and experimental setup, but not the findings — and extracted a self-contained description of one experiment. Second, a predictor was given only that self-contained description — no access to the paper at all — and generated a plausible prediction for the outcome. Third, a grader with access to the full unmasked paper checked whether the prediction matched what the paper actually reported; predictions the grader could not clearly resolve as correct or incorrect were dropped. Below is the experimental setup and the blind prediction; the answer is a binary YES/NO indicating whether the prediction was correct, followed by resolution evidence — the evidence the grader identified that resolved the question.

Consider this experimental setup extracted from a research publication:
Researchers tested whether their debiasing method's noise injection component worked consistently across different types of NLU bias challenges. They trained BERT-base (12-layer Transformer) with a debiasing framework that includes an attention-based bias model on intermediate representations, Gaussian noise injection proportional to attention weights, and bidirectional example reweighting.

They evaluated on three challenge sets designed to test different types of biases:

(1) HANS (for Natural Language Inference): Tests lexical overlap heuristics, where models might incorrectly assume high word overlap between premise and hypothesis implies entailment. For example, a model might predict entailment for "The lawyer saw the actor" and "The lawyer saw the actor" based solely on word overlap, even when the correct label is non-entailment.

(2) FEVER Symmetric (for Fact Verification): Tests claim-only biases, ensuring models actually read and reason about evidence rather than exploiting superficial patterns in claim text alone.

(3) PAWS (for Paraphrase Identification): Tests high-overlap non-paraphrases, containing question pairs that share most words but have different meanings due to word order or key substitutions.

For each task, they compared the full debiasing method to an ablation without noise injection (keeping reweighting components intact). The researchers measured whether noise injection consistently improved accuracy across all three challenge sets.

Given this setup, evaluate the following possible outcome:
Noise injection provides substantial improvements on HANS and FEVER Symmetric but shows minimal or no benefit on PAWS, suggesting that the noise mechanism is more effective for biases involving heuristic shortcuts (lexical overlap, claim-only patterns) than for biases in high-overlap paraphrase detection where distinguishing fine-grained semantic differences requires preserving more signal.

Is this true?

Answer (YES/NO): NO